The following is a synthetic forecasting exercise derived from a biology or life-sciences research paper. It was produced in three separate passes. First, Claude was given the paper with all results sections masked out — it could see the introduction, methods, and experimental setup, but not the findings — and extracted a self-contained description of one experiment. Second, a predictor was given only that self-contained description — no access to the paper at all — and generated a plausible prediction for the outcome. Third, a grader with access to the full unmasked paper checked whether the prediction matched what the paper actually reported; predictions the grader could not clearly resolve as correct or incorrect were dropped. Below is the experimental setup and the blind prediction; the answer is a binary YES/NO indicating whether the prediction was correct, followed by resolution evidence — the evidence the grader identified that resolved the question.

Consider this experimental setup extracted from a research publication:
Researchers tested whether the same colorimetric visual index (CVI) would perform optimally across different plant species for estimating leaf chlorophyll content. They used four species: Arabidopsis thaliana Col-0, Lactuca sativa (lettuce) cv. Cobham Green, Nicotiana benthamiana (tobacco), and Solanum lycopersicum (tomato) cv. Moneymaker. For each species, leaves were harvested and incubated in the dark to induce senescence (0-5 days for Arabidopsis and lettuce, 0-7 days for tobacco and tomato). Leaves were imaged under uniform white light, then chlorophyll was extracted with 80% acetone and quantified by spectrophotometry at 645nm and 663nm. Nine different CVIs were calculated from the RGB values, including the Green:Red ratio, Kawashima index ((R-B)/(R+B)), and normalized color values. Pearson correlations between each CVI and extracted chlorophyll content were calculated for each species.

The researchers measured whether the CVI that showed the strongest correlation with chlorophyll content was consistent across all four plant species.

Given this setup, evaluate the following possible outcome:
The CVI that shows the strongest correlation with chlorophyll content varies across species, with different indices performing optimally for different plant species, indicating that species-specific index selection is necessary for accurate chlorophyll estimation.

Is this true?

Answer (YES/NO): YES